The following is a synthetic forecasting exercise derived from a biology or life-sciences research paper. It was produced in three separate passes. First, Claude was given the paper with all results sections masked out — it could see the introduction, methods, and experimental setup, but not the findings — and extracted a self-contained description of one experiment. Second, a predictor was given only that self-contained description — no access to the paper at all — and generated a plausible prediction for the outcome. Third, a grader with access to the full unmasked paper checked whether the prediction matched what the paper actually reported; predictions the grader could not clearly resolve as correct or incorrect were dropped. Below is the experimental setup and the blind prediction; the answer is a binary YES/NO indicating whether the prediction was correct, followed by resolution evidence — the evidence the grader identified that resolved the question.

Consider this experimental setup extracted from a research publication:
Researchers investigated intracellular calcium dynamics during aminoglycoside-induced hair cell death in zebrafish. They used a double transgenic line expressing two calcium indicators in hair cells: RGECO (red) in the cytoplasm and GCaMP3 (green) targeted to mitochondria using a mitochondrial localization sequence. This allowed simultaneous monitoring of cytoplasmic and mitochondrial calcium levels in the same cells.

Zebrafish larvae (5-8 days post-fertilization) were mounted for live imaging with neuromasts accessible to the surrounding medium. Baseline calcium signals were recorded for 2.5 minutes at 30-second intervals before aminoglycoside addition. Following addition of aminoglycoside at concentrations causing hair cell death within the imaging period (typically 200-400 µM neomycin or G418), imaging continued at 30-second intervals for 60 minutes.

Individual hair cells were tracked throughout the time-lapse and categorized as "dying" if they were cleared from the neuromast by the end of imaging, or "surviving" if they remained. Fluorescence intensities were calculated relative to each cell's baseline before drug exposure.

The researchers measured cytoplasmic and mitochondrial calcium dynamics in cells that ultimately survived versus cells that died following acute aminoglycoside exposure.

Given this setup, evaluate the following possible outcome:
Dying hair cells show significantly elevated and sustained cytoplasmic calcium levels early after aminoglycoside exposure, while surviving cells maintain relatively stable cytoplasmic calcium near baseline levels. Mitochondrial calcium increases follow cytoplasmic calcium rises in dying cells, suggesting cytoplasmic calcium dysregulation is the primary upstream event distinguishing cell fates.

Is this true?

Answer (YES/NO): NO